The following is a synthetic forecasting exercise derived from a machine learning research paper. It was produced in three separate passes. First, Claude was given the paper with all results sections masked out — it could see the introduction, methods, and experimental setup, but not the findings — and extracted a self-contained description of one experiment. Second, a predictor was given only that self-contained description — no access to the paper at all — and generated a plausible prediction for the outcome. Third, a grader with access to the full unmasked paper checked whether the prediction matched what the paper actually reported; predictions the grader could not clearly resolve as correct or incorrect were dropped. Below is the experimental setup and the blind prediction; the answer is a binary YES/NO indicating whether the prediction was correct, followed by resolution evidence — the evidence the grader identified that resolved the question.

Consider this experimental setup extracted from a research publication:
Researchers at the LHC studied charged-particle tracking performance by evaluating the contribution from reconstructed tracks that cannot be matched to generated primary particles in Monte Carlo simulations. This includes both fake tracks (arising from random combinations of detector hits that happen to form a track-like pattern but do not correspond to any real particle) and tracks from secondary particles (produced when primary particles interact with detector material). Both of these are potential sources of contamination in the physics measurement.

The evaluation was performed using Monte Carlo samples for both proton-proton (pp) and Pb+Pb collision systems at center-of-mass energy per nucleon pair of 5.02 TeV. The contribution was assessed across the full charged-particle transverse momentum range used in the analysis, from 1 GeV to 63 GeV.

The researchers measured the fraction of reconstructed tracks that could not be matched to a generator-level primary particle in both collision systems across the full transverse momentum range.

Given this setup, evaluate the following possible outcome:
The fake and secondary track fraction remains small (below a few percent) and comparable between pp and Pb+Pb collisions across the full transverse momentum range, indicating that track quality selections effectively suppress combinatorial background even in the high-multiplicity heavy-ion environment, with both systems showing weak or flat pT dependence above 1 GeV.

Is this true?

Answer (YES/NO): YES